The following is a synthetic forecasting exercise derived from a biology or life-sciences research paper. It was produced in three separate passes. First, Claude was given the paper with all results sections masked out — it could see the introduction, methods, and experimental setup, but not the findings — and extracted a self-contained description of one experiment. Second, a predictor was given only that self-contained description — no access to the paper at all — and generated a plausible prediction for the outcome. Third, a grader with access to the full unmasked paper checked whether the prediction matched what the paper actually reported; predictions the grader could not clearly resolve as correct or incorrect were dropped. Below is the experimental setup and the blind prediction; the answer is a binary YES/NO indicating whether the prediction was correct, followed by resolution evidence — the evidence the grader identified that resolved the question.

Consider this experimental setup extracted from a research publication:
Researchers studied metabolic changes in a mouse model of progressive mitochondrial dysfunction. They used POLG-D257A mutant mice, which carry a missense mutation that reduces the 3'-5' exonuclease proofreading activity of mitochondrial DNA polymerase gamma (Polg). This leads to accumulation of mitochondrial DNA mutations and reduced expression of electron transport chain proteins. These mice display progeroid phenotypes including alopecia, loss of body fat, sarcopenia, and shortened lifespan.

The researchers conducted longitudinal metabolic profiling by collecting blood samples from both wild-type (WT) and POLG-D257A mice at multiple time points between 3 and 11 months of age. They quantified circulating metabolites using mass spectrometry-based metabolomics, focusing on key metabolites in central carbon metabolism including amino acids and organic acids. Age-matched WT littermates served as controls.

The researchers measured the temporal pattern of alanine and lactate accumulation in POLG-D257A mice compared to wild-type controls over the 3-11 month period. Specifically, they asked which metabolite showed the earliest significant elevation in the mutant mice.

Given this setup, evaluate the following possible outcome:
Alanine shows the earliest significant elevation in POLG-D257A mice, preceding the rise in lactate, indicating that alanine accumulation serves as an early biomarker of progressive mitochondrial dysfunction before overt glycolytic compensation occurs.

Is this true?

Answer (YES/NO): YES